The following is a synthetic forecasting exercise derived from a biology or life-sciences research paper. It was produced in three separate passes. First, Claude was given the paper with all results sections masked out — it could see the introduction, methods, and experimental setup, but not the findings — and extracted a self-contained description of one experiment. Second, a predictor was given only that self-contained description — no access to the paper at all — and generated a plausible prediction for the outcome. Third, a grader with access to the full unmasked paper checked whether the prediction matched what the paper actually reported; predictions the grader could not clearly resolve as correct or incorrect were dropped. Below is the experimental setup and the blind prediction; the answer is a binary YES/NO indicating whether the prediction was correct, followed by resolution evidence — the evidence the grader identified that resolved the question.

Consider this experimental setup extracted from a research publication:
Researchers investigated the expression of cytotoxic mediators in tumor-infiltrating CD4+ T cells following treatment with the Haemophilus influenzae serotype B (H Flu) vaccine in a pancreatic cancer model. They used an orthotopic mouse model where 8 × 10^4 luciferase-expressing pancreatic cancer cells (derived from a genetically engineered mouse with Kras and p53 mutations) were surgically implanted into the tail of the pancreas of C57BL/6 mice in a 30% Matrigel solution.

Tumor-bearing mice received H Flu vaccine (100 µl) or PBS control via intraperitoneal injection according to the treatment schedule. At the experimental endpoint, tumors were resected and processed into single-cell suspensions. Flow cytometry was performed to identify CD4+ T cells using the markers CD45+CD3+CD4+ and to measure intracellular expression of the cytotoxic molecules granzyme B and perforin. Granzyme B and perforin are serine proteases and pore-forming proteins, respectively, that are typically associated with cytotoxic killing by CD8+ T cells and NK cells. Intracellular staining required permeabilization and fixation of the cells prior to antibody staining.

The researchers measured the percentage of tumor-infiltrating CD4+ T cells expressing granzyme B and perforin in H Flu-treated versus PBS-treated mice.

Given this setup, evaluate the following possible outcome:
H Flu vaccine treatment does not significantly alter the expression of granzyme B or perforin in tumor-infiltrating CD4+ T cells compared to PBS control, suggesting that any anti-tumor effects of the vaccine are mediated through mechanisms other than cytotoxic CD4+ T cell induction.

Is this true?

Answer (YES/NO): NO